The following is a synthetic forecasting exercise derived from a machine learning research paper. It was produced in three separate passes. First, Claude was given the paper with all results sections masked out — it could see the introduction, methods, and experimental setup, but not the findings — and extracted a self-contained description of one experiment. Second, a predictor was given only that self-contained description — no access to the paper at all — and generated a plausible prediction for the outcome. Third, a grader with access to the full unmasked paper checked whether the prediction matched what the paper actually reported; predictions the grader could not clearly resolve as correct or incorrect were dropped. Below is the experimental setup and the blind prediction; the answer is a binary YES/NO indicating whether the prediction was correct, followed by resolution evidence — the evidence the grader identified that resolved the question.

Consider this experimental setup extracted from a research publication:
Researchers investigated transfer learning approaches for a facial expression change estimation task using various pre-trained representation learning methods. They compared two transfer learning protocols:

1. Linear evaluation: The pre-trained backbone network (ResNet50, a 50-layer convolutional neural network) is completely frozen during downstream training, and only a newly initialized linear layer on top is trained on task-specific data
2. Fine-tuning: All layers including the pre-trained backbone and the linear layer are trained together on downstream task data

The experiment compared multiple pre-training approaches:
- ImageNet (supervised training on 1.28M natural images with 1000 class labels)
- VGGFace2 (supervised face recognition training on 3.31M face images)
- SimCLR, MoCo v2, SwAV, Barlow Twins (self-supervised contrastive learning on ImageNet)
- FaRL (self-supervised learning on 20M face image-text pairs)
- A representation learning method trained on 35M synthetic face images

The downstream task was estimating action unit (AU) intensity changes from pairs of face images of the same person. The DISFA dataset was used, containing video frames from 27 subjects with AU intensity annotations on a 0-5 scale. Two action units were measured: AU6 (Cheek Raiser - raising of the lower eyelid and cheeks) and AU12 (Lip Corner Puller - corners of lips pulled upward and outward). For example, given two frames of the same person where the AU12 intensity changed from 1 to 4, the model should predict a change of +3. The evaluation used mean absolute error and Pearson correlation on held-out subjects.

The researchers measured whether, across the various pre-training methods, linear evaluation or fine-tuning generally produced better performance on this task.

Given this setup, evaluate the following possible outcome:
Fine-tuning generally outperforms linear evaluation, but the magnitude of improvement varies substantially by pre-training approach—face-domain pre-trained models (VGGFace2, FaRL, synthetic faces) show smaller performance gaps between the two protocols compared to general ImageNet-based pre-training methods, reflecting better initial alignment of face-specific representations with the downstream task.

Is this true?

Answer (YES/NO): NO